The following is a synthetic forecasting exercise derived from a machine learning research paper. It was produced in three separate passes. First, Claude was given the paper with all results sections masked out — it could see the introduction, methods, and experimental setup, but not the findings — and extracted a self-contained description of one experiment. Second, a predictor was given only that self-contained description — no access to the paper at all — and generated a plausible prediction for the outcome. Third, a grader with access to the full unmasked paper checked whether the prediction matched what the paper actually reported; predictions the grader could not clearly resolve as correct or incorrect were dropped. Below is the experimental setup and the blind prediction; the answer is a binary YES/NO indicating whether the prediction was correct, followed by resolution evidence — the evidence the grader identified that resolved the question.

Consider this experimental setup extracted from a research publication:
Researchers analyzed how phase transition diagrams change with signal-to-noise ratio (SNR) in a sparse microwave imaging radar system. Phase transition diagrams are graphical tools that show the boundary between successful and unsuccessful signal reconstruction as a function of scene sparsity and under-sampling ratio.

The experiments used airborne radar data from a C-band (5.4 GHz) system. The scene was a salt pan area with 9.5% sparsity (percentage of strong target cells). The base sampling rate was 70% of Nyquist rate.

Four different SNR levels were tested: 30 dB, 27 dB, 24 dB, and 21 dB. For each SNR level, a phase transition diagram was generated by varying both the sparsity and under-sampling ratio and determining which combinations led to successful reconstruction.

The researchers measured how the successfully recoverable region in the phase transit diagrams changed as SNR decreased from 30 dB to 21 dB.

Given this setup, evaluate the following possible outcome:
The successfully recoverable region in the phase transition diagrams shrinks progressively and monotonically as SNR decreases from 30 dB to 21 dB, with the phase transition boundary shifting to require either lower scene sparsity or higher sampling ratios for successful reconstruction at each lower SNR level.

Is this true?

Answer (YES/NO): NO